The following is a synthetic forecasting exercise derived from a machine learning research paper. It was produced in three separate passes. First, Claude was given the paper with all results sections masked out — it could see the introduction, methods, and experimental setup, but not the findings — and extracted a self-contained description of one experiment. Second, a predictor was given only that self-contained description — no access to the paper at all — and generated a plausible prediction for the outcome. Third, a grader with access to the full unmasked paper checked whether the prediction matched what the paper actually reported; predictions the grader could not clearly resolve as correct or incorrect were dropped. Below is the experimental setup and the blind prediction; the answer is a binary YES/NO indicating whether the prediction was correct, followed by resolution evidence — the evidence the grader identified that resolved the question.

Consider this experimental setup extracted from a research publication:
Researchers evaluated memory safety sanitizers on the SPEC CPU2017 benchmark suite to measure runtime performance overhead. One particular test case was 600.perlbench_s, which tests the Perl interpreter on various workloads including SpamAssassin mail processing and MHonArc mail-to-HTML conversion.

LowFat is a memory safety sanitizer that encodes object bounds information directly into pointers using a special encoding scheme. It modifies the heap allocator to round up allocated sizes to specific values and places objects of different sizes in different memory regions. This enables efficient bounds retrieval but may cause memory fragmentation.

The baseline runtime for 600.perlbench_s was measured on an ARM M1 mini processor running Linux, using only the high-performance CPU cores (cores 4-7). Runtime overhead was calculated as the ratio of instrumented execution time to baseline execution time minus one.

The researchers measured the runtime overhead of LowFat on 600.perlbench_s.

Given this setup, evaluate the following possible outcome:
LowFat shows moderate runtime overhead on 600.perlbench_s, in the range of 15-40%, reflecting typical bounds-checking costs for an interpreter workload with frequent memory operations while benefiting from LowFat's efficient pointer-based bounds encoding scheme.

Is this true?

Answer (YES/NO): NO